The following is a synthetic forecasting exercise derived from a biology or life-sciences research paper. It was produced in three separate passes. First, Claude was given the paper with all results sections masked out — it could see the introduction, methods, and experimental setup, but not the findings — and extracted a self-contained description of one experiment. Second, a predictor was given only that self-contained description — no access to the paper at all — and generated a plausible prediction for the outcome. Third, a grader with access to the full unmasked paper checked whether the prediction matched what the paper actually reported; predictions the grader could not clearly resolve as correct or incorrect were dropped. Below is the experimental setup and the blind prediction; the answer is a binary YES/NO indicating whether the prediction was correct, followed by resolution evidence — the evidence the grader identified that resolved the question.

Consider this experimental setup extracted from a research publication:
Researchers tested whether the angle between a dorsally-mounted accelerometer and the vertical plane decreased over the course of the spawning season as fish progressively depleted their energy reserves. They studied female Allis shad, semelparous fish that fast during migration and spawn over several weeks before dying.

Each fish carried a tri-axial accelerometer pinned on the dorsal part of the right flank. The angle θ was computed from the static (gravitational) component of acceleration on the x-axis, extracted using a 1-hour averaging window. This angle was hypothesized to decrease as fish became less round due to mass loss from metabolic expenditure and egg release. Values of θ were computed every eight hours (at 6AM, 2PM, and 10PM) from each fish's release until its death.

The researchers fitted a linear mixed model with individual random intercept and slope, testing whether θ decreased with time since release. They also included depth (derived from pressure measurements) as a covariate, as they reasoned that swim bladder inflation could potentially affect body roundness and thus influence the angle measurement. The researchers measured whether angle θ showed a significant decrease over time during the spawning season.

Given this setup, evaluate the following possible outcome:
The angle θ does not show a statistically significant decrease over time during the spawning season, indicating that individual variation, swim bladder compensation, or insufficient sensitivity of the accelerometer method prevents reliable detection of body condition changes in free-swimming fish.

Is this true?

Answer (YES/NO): NO